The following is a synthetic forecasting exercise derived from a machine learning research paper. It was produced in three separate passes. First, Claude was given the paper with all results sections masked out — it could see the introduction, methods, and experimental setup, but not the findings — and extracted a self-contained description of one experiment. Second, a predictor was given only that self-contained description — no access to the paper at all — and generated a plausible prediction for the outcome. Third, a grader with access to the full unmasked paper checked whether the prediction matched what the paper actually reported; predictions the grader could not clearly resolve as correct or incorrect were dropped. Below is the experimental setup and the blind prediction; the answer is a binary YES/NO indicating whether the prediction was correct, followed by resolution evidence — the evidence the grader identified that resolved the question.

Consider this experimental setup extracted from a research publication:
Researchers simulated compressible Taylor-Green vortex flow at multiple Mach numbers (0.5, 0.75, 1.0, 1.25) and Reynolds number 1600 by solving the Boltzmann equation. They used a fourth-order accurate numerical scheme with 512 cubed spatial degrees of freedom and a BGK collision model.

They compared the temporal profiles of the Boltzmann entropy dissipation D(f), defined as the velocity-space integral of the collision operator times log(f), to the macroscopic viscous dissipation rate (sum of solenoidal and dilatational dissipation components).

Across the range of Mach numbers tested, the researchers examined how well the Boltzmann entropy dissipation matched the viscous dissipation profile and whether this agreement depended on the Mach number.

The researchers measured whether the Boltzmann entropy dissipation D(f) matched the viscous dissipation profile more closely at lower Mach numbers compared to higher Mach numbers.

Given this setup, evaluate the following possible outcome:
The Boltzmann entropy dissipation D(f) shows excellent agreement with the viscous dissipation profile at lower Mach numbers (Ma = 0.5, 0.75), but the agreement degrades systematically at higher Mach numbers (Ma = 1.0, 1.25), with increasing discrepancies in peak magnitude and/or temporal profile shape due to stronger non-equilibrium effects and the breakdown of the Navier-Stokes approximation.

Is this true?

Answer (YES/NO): NO